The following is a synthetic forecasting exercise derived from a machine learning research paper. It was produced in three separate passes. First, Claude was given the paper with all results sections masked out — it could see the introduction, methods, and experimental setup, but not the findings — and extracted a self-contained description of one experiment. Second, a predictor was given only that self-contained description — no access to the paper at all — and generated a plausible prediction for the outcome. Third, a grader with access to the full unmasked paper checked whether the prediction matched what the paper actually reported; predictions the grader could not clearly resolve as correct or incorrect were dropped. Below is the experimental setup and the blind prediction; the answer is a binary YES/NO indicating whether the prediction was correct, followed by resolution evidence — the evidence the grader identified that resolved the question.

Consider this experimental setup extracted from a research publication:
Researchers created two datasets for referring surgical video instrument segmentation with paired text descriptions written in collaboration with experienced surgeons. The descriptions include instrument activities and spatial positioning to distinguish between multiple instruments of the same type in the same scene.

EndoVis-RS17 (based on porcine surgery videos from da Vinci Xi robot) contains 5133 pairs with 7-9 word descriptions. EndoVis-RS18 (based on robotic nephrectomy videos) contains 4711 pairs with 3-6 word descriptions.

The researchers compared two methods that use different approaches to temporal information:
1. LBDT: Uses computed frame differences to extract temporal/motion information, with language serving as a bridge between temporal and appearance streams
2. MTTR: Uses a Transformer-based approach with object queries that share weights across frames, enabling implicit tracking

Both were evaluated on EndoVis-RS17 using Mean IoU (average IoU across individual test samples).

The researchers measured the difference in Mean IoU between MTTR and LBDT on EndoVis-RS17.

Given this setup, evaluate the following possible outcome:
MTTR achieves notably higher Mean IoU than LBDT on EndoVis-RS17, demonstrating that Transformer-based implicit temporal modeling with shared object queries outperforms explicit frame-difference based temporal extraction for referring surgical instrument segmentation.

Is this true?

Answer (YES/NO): NO